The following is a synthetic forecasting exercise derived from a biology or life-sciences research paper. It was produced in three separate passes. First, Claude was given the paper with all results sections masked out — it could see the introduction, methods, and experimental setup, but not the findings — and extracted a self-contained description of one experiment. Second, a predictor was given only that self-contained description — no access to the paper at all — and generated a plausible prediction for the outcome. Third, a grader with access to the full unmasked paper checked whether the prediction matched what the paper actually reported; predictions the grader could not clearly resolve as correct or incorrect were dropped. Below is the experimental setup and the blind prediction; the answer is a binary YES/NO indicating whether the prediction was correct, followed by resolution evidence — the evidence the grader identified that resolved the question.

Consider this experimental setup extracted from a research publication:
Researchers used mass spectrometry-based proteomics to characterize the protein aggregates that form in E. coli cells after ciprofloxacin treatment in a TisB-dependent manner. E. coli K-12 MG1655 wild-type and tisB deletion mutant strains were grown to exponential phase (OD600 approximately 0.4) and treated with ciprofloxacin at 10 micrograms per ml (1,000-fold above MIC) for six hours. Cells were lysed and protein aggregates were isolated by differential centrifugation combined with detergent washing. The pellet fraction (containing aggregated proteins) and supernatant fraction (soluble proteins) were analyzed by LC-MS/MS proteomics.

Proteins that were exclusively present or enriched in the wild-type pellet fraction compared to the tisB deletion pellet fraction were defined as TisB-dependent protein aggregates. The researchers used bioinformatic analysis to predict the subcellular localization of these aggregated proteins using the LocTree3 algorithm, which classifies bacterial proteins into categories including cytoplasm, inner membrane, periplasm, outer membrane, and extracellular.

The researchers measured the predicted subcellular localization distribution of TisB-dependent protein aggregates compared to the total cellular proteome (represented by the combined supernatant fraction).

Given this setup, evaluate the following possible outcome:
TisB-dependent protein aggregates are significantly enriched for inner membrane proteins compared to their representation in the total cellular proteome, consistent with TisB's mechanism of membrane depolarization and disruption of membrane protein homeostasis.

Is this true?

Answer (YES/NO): NO